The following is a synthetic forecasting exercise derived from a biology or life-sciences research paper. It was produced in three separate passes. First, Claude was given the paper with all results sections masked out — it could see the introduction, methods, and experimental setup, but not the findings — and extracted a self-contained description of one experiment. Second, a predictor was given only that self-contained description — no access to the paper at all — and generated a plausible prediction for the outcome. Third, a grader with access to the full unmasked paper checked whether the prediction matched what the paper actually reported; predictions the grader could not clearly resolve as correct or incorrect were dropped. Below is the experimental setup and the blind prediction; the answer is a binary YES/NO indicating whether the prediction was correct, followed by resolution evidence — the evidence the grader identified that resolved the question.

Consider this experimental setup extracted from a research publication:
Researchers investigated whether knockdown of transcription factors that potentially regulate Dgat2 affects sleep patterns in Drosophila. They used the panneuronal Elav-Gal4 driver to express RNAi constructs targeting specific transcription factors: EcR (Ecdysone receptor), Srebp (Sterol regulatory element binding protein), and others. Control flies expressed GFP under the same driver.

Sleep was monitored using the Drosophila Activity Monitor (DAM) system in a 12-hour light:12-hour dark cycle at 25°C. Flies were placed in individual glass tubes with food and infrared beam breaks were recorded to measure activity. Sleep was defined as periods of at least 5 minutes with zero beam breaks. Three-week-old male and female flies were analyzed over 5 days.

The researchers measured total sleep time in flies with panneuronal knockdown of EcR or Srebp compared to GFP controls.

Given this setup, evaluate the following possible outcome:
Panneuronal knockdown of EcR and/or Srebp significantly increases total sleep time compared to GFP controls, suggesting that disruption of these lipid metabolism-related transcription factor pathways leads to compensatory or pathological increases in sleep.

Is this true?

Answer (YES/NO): NO